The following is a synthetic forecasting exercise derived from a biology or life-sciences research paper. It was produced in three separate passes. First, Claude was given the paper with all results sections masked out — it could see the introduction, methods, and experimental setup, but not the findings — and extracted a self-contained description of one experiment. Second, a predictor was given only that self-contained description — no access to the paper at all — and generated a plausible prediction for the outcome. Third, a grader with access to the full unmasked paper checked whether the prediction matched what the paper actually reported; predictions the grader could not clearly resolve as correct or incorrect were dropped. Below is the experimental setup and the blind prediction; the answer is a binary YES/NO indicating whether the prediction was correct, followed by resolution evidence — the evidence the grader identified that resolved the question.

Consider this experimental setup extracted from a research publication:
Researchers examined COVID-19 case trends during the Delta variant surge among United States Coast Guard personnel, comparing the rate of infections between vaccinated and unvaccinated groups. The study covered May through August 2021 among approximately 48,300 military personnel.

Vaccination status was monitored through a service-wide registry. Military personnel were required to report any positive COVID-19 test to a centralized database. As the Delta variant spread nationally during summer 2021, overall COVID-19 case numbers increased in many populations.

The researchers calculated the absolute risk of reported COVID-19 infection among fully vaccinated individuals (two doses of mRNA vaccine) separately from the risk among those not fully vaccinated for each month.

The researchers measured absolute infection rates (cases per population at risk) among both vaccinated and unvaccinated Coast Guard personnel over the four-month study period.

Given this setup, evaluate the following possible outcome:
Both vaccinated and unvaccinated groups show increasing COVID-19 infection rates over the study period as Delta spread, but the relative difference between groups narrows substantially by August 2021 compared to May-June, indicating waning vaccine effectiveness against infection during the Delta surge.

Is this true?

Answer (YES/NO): YES